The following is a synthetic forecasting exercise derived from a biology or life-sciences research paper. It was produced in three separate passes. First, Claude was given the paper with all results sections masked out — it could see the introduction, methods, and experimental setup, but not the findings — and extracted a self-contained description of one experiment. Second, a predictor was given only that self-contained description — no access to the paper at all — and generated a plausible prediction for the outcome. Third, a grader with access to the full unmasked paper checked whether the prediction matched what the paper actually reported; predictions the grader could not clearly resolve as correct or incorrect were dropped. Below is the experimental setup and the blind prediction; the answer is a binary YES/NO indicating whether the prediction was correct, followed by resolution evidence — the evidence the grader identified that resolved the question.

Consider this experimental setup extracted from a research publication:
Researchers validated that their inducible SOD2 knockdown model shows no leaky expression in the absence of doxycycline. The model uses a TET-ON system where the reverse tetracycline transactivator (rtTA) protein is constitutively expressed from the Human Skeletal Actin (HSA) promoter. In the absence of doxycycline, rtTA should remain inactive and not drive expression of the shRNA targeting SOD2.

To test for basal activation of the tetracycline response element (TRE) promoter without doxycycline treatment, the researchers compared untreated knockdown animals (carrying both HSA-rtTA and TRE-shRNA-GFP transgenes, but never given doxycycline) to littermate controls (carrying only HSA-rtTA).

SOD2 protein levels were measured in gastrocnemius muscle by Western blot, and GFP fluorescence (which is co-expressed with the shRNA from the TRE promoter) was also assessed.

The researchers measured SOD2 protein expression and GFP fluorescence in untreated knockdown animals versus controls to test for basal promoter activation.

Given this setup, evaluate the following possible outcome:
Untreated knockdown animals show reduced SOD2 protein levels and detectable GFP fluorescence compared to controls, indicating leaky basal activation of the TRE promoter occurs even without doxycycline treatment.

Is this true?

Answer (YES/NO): NO